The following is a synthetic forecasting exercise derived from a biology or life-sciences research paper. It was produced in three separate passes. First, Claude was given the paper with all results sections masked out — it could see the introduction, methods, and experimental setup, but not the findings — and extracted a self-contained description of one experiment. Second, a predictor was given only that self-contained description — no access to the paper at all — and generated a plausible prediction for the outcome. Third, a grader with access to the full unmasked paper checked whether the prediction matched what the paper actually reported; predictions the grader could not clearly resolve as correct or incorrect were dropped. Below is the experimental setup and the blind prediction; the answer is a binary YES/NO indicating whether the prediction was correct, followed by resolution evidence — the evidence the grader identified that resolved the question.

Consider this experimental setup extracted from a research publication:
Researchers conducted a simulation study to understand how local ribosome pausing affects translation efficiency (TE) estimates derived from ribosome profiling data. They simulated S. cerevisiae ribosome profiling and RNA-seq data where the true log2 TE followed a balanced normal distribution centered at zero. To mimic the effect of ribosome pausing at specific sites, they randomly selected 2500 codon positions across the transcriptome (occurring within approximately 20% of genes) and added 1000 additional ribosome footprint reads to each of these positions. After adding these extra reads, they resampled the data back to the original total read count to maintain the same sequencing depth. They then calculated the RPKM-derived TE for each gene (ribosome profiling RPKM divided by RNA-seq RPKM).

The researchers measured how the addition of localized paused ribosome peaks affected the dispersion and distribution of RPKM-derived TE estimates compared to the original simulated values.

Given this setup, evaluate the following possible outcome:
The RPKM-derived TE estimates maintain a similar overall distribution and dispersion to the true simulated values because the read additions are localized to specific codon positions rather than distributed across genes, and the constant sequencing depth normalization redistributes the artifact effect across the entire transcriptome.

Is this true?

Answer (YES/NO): NO